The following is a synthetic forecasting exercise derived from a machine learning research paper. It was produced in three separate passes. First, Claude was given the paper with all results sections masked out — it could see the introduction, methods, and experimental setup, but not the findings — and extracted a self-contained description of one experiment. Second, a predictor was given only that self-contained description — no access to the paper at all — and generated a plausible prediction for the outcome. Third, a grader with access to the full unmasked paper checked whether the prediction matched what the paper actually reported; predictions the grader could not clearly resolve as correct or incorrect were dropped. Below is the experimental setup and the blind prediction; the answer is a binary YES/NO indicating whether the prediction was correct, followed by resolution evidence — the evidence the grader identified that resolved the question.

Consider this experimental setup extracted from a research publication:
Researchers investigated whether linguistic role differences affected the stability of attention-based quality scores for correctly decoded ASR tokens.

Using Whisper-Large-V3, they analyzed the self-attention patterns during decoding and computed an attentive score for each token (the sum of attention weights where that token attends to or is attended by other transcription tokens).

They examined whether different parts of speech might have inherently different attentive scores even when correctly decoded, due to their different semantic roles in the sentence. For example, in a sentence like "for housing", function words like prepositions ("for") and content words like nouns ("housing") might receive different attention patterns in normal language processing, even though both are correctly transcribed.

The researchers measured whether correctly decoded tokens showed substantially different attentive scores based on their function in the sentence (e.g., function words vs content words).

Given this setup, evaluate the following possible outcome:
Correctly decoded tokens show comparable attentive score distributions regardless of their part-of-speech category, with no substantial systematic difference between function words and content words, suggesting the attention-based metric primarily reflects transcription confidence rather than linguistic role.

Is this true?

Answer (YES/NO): NO